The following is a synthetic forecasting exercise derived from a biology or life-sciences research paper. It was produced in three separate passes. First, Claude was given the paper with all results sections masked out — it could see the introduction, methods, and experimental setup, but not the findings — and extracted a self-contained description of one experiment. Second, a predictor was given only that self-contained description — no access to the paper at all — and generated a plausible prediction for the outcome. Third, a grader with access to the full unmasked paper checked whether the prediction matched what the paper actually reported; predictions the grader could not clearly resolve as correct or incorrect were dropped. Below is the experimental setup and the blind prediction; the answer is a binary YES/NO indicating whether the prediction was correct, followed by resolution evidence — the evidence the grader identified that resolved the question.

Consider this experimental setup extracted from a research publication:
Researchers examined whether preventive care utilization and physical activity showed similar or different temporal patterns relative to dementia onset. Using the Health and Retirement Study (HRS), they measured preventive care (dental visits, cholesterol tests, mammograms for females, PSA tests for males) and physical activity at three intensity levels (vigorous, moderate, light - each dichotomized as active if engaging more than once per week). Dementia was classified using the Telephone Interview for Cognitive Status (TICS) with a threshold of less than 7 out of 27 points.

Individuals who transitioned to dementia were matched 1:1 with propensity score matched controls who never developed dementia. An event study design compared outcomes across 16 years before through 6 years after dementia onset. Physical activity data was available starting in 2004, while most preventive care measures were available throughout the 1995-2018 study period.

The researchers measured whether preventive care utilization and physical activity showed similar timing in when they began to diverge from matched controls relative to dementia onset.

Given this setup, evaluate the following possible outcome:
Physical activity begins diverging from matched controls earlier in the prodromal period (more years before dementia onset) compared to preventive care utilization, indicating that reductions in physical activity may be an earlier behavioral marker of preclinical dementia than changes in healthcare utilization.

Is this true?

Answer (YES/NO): NO